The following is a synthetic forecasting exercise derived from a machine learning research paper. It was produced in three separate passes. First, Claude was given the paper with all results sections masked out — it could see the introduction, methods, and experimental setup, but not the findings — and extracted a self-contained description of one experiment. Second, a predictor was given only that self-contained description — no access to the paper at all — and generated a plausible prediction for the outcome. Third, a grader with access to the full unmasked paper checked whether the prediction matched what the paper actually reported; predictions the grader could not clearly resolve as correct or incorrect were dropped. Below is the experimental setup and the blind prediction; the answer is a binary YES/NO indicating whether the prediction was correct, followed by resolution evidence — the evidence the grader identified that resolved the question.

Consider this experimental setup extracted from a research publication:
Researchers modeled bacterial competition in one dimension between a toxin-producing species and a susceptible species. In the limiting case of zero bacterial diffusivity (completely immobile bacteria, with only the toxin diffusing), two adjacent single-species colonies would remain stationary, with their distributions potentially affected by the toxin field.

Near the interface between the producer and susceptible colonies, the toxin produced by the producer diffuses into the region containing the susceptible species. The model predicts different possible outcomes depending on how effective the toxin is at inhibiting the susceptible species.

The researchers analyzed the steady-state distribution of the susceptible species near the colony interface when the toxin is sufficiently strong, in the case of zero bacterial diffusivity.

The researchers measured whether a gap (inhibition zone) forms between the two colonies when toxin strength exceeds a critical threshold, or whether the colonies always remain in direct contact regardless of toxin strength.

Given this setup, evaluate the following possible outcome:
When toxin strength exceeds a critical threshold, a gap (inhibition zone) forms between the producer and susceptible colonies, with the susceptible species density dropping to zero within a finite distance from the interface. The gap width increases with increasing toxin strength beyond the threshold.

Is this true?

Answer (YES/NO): YES